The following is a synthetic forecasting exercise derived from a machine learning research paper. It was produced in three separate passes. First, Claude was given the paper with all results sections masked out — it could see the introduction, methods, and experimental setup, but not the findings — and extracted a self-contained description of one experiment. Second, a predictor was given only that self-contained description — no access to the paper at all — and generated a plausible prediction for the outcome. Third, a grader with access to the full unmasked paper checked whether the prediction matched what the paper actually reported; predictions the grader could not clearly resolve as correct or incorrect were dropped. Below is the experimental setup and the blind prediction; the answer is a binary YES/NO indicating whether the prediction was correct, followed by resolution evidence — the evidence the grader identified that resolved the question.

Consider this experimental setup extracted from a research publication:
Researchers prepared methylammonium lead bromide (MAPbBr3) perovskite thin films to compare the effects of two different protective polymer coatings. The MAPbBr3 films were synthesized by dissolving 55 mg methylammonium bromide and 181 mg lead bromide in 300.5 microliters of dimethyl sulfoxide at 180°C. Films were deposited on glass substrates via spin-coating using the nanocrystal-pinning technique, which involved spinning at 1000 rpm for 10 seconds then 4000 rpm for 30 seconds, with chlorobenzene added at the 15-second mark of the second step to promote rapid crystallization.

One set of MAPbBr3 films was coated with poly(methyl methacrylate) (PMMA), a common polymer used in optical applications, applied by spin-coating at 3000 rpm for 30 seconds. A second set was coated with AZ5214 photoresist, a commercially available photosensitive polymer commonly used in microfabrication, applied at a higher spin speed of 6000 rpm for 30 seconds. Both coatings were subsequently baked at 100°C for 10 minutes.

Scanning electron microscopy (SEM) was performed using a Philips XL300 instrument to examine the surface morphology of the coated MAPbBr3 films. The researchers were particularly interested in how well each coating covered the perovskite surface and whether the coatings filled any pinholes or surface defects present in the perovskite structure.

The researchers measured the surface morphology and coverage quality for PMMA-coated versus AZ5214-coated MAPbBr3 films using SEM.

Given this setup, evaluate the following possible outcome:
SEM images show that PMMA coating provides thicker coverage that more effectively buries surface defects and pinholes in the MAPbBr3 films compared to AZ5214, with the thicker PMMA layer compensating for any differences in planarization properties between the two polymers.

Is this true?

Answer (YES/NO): NO